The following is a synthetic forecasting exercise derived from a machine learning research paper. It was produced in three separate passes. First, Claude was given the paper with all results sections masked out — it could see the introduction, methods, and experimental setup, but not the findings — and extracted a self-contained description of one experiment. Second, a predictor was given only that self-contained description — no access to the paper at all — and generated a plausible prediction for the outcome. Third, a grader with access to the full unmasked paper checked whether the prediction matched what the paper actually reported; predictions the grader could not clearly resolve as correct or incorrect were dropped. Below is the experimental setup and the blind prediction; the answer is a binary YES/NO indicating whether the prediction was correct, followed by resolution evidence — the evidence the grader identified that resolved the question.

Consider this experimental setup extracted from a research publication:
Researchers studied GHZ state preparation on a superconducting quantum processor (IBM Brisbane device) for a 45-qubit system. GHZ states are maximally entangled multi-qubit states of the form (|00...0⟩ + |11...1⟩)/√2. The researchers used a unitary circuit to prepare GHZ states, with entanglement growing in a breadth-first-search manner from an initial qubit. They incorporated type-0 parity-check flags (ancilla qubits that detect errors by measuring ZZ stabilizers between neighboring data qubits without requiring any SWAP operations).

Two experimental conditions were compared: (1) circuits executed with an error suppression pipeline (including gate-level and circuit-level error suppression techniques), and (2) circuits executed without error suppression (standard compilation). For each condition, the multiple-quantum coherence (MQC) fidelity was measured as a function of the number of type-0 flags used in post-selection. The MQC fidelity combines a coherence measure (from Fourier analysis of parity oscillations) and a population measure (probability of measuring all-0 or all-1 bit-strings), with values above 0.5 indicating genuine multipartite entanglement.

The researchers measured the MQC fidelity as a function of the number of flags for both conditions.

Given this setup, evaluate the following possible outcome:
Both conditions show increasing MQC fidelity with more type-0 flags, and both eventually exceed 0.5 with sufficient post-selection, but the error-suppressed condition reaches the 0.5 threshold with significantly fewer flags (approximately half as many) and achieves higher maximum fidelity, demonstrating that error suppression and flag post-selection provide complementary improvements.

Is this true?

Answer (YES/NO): NO